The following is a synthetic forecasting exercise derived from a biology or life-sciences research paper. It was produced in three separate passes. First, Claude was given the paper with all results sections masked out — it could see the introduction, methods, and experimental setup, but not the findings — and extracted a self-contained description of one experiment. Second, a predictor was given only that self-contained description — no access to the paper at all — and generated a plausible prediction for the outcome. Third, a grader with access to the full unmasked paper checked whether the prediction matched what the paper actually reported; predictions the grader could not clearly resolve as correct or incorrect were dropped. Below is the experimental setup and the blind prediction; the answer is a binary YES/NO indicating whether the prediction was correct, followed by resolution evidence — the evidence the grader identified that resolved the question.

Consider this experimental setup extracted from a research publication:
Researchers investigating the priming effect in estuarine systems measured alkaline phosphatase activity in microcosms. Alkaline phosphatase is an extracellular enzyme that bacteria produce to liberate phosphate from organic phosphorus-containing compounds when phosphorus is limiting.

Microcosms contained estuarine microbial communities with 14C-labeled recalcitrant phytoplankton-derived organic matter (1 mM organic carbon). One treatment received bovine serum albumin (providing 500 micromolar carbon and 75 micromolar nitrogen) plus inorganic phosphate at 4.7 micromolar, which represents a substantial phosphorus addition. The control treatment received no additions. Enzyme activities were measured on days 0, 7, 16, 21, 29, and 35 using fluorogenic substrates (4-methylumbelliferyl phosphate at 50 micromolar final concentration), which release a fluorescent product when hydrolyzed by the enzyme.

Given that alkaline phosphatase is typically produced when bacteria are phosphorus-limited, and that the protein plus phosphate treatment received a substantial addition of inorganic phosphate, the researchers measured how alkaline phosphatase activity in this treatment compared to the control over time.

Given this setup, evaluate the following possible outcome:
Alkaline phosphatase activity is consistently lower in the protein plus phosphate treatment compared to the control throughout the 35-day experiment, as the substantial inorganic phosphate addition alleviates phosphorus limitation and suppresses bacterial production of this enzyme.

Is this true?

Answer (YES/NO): NO